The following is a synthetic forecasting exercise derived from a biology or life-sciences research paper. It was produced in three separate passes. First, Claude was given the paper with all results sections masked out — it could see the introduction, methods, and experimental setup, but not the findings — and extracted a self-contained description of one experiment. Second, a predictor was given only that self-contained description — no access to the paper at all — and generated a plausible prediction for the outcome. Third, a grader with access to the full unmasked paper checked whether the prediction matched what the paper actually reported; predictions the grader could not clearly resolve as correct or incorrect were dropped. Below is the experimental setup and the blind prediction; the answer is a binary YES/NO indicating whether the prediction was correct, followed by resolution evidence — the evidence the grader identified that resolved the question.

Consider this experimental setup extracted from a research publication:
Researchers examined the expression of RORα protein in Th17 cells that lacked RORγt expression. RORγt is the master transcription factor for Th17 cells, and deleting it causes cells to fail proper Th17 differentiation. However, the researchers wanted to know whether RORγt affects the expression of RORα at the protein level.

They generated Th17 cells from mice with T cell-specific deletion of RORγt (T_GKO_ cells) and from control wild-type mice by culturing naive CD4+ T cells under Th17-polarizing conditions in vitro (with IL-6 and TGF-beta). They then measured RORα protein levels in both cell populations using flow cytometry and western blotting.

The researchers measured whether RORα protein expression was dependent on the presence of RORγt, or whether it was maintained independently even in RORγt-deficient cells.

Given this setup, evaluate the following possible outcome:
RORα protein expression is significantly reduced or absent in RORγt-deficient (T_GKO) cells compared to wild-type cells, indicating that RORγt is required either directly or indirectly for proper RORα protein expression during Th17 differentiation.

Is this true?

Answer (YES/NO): NO